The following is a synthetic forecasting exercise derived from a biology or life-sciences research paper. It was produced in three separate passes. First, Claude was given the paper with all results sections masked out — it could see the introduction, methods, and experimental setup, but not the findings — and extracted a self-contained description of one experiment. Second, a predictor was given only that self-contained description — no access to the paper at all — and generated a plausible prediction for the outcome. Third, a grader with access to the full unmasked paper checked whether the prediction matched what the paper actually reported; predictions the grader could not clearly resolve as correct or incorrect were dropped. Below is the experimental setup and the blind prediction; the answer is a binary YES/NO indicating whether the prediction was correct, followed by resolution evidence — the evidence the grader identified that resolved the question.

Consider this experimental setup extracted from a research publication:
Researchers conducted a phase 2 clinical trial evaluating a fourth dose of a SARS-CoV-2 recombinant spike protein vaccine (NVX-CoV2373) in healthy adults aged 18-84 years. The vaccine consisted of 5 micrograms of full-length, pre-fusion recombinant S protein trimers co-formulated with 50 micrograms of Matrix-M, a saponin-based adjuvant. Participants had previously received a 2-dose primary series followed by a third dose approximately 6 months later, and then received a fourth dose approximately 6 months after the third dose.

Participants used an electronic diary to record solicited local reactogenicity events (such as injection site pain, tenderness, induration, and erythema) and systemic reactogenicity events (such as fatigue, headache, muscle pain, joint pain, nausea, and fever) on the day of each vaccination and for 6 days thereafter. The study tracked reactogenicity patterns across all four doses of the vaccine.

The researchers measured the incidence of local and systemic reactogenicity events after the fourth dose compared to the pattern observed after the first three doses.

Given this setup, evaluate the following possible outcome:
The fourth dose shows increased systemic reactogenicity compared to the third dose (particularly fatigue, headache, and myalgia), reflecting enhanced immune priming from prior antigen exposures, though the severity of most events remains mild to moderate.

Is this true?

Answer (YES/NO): NO